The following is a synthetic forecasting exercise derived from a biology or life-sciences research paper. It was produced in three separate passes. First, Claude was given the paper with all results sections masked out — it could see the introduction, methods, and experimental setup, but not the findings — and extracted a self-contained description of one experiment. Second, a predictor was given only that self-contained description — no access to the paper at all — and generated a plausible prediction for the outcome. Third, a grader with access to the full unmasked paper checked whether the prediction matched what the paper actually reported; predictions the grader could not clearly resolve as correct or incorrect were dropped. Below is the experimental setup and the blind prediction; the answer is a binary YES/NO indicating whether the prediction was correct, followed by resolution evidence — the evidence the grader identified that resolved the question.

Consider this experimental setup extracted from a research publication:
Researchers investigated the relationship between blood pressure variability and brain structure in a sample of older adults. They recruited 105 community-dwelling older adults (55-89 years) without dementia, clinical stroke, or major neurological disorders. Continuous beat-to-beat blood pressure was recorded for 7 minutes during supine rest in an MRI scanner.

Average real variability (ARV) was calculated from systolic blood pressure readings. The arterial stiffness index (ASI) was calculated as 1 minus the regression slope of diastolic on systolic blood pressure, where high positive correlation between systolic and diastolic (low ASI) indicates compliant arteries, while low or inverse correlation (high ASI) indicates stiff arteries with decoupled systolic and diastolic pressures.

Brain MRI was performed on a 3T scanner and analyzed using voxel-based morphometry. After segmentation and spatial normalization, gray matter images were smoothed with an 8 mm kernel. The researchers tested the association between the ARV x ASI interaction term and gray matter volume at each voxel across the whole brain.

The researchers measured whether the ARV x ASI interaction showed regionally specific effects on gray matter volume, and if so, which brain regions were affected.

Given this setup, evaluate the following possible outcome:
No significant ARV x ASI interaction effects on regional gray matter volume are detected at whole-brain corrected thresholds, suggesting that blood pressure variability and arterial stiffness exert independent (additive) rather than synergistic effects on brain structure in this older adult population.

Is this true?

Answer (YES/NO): NO